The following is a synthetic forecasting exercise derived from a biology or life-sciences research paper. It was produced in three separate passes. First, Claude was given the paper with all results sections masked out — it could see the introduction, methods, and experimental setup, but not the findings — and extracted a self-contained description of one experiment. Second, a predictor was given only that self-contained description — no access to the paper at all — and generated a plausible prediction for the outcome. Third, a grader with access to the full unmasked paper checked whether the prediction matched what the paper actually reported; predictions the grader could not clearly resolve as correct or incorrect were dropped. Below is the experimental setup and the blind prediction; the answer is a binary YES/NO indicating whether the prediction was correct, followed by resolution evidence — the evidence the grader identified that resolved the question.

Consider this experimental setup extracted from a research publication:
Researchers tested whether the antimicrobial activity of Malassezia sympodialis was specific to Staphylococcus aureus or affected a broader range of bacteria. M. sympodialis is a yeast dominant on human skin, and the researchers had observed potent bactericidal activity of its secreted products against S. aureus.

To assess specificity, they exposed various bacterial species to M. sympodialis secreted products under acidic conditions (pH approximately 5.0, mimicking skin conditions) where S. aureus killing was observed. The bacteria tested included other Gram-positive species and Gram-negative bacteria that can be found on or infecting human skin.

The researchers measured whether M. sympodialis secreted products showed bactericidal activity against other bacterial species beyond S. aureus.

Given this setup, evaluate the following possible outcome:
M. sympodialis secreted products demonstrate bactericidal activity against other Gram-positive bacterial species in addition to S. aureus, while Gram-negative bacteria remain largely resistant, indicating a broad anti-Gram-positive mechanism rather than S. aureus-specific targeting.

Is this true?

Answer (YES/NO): NO